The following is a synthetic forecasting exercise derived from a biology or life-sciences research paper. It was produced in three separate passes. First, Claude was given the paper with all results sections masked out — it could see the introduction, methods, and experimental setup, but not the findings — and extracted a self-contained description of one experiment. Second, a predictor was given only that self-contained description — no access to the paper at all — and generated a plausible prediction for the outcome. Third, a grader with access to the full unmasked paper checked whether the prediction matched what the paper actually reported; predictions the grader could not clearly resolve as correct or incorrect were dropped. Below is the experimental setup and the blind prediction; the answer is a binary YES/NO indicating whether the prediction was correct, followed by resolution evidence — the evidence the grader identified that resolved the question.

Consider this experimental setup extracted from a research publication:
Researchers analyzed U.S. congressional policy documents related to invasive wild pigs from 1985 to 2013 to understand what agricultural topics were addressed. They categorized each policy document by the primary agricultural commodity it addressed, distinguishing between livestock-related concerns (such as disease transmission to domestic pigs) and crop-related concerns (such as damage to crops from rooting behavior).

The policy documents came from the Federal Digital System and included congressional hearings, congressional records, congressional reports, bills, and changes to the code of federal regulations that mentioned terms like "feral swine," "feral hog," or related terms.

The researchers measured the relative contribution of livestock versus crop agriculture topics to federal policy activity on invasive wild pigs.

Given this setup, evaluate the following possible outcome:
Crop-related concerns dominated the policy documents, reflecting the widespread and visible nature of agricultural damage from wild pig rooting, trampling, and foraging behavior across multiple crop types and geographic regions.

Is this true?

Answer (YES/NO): NO